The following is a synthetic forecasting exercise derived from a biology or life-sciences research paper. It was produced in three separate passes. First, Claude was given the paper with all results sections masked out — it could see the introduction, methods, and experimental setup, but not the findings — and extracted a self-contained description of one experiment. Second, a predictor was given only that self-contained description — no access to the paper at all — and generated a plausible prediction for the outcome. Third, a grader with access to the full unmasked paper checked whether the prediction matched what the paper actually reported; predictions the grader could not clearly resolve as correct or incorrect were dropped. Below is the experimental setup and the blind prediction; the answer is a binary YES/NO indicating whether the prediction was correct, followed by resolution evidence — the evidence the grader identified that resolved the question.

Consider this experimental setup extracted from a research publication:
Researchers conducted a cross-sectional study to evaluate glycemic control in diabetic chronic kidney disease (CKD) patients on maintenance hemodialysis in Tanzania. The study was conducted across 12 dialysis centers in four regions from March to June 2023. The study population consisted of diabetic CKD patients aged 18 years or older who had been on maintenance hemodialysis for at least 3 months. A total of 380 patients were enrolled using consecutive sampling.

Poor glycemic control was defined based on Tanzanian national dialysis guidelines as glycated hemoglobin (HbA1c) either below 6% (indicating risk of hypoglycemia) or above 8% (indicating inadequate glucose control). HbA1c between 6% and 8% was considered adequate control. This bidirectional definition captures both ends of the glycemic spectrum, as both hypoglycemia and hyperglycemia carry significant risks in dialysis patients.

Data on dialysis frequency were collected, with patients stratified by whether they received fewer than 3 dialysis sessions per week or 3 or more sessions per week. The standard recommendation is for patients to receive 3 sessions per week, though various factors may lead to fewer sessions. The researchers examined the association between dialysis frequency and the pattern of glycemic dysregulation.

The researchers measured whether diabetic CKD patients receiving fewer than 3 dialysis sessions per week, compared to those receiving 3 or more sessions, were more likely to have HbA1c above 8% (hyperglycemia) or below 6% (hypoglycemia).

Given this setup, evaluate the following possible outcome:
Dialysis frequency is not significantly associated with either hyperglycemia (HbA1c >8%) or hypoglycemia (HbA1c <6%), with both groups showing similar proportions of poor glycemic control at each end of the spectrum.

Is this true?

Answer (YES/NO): NO